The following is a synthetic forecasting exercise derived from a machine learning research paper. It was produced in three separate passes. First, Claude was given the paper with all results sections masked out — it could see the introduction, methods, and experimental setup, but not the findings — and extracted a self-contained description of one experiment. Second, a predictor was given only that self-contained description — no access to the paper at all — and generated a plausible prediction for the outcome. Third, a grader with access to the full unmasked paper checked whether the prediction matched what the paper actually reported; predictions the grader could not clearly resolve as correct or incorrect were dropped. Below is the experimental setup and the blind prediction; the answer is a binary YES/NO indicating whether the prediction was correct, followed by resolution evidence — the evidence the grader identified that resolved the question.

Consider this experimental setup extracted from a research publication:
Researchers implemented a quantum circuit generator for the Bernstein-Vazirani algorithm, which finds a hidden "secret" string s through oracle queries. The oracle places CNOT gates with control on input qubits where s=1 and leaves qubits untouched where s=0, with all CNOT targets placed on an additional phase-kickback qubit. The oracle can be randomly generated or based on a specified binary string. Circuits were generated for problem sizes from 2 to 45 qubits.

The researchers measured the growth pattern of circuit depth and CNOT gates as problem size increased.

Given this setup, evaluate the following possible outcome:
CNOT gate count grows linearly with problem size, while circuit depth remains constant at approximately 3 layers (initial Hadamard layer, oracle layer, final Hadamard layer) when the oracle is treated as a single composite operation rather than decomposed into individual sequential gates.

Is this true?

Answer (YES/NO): NO